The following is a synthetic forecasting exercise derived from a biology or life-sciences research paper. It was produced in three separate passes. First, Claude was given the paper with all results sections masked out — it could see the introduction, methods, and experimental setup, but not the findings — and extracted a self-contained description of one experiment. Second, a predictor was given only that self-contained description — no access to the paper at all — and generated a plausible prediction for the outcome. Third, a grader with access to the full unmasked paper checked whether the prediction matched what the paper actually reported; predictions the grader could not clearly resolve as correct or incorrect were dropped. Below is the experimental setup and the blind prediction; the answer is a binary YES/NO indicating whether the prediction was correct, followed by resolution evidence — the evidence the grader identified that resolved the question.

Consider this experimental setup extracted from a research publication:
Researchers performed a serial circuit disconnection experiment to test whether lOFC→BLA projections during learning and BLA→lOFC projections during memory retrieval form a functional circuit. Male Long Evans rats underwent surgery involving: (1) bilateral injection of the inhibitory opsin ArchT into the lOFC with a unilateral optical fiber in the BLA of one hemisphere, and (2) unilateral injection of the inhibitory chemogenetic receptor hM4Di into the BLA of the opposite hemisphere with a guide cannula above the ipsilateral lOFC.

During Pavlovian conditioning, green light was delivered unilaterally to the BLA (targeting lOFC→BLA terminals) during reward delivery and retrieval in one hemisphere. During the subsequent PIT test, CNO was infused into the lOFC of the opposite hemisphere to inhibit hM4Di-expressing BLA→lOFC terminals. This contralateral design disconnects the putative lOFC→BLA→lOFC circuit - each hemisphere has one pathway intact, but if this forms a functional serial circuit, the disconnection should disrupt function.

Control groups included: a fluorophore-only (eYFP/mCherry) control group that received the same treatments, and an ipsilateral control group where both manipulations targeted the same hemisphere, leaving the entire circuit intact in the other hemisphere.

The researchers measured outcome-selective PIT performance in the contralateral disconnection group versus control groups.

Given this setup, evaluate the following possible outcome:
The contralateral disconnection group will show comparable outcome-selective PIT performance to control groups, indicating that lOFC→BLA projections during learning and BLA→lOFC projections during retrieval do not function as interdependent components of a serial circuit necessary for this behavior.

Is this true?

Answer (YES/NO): NO